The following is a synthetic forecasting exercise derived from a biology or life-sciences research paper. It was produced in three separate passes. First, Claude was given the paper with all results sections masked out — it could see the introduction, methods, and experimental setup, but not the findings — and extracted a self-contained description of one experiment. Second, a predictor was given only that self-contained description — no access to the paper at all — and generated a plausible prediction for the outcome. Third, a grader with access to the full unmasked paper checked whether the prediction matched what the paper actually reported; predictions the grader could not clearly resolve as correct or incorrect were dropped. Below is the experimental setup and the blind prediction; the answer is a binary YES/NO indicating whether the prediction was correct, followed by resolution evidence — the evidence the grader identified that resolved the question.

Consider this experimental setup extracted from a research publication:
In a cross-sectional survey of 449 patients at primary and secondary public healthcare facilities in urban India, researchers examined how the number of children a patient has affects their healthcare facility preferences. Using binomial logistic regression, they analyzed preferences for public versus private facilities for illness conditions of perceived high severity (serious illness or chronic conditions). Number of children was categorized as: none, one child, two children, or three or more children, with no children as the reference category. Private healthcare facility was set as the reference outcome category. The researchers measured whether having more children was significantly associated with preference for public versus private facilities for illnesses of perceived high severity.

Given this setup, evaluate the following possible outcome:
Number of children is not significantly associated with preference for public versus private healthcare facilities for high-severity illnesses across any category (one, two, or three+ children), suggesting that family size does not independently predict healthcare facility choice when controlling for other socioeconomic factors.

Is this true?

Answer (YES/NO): NO